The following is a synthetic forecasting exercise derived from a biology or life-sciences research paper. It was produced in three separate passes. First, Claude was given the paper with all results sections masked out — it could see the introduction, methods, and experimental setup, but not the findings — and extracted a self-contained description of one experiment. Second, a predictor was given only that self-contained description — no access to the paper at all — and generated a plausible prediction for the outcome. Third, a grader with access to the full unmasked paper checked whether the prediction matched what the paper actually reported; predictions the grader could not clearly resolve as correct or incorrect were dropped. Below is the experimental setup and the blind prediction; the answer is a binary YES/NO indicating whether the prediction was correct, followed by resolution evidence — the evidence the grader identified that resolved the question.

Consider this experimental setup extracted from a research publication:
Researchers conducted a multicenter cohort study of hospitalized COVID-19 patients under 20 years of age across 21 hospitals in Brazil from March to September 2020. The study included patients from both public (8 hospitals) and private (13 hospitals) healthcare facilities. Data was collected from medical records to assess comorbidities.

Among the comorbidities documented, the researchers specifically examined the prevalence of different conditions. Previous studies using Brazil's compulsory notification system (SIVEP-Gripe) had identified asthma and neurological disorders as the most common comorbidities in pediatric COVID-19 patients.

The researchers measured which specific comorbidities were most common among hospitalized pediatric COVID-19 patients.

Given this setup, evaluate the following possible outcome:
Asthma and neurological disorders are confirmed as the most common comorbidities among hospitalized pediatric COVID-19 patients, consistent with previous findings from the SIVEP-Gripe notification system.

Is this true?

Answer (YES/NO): YES